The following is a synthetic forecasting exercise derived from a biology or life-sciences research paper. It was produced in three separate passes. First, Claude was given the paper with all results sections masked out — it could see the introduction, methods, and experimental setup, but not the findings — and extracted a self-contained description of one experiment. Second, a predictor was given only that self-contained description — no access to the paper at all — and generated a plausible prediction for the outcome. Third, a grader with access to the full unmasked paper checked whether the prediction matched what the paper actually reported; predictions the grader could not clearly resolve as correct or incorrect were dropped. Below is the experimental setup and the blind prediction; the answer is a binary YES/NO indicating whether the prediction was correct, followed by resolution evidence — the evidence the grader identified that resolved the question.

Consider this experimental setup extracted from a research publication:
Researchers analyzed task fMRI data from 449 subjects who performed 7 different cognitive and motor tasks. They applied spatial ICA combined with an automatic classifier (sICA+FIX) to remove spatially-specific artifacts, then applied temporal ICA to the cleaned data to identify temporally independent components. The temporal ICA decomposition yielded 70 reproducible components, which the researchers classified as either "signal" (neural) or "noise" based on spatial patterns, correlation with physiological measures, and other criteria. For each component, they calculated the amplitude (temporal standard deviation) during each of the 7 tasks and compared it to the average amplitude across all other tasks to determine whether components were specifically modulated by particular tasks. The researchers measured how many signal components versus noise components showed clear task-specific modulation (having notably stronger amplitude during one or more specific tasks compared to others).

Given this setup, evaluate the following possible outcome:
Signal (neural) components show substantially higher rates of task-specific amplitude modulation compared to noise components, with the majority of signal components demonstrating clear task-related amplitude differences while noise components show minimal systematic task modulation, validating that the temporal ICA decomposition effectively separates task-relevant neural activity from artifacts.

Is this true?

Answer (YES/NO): NO